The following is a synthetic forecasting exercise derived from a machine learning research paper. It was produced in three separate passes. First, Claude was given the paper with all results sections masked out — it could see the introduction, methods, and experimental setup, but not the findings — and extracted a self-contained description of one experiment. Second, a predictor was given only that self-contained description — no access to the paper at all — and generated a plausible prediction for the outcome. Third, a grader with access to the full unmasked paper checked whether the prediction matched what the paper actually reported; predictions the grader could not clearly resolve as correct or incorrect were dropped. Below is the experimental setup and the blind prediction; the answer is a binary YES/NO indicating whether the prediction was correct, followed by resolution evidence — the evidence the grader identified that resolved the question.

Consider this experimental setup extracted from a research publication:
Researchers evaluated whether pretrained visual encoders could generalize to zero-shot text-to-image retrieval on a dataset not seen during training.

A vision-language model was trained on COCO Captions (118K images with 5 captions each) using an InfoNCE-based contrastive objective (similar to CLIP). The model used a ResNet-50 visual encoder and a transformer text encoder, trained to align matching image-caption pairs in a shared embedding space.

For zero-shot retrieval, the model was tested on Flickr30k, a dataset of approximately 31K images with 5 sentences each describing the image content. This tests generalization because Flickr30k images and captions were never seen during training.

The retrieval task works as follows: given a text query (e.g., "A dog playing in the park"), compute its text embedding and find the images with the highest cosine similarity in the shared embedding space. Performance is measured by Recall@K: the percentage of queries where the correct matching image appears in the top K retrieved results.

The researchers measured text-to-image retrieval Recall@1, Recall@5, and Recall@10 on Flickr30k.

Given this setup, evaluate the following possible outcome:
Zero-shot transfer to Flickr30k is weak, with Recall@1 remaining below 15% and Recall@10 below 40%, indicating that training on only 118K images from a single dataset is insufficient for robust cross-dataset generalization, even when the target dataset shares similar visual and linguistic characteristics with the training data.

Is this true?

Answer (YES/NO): NO